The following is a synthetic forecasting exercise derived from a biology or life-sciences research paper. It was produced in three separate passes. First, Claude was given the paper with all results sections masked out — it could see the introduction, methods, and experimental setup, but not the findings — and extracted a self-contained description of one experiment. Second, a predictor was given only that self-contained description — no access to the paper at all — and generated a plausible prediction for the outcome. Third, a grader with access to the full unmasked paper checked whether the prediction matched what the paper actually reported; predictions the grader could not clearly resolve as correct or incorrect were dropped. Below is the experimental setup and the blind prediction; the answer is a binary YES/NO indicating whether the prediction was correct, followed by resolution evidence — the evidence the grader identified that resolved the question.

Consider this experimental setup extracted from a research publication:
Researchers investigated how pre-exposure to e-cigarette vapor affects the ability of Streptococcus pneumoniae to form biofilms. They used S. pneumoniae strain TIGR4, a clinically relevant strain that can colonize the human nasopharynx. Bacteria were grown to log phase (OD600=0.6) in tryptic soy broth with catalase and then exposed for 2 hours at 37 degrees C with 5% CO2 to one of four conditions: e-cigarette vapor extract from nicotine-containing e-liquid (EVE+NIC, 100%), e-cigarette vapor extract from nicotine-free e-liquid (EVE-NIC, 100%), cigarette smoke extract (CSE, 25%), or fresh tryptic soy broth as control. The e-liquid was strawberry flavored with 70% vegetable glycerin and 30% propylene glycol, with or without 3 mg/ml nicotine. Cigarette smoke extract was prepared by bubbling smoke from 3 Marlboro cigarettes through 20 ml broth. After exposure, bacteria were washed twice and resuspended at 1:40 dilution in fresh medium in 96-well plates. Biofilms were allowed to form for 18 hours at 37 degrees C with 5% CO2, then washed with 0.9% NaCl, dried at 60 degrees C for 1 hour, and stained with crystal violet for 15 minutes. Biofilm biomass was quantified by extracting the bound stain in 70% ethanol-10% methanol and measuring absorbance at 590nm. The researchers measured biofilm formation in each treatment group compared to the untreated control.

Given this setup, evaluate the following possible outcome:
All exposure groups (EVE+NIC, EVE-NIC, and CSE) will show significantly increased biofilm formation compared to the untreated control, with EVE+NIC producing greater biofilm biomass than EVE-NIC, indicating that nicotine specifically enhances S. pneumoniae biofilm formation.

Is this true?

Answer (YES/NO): NO